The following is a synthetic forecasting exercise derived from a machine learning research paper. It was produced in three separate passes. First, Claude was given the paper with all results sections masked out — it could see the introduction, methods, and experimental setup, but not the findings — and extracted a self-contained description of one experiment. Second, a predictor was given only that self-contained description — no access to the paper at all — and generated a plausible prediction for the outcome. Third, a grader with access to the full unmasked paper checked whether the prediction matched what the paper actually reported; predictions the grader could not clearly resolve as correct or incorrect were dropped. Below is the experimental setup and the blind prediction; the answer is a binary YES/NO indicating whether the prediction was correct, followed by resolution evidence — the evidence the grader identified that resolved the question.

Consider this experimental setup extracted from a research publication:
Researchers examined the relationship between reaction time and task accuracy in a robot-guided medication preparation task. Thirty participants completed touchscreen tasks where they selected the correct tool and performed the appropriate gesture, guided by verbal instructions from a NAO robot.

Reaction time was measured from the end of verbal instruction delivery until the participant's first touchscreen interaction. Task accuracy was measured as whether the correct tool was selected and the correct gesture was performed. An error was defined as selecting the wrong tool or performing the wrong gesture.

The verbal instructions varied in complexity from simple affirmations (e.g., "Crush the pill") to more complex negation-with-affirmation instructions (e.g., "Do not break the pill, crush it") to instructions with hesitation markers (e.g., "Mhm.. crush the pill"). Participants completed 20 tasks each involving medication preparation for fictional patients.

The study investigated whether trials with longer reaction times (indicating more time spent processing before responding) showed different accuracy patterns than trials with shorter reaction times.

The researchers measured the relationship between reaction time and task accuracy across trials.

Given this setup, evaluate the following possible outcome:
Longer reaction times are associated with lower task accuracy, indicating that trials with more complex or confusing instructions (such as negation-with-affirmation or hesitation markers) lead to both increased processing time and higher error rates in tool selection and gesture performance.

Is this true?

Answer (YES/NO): NO